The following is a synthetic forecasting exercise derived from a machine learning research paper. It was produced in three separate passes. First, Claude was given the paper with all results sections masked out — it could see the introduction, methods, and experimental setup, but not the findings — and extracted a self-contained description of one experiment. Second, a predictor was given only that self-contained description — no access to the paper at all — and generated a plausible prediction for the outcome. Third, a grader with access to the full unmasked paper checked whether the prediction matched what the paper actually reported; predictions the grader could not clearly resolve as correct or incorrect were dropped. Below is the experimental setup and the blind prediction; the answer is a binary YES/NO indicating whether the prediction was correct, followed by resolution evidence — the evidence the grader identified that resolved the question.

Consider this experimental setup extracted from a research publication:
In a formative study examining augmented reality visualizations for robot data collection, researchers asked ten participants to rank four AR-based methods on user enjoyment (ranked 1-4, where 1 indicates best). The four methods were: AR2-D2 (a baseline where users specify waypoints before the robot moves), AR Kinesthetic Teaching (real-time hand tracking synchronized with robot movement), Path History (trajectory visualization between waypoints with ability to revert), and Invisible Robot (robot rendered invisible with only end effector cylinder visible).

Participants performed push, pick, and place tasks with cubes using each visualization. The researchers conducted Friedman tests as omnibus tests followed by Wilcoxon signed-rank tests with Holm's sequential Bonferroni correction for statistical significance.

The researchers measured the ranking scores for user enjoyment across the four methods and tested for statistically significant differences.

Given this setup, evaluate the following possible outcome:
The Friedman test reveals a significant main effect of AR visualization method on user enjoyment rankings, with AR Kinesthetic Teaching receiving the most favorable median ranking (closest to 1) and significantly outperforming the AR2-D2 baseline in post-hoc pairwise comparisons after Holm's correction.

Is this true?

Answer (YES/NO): NO